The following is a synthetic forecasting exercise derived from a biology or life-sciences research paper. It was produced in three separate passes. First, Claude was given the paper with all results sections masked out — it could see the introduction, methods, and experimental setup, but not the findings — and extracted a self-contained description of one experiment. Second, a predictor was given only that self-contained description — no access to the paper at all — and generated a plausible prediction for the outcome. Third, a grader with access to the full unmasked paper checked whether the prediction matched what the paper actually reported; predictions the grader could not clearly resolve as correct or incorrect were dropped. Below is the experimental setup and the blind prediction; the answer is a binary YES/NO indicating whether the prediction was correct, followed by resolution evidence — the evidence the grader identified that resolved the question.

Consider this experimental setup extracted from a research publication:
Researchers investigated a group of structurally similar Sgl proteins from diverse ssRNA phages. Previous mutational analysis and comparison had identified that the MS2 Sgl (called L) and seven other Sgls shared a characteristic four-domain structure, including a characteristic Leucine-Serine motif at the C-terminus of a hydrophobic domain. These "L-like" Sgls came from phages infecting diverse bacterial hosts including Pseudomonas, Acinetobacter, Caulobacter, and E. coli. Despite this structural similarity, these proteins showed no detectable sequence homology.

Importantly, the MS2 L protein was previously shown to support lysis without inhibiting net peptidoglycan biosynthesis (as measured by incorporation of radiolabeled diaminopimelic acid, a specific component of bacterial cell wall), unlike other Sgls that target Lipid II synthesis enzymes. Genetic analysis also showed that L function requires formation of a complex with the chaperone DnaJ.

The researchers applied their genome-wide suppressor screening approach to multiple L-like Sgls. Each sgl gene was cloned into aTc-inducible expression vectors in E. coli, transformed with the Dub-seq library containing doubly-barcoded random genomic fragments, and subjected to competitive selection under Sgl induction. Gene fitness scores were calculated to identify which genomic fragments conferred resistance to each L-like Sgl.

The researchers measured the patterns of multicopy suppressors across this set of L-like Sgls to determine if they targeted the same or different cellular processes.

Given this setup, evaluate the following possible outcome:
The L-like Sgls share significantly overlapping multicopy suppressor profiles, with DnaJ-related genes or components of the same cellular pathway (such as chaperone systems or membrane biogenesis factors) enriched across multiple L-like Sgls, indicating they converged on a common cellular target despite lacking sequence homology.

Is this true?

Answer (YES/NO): NO